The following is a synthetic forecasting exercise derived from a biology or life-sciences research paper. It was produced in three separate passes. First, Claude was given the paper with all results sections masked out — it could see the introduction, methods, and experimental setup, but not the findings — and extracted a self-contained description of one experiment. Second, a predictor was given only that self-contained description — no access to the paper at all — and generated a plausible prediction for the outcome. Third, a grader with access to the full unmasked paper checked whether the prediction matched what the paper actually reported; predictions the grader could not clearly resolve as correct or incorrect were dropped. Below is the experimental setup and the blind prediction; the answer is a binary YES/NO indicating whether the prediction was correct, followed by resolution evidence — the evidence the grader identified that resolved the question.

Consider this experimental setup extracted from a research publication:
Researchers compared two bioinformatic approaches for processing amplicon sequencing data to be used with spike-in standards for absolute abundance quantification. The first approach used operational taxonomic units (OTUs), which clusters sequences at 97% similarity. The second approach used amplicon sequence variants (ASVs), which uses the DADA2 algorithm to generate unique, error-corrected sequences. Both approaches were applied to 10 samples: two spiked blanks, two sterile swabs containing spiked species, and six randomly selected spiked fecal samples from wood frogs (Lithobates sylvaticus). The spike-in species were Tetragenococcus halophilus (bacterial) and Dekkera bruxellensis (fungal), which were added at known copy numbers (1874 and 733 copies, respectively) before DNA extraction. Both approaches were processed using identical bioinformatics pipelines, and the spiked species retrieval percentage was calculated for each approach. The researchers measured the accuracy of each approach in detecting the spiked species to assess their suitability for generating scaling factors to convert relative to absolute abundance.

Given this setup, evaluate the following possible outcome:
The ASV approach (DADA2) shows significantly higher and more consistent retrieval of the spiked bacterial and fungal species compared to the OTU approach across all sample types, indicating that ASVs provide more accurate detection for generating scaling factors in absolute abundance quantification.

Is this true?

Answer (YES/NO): NO